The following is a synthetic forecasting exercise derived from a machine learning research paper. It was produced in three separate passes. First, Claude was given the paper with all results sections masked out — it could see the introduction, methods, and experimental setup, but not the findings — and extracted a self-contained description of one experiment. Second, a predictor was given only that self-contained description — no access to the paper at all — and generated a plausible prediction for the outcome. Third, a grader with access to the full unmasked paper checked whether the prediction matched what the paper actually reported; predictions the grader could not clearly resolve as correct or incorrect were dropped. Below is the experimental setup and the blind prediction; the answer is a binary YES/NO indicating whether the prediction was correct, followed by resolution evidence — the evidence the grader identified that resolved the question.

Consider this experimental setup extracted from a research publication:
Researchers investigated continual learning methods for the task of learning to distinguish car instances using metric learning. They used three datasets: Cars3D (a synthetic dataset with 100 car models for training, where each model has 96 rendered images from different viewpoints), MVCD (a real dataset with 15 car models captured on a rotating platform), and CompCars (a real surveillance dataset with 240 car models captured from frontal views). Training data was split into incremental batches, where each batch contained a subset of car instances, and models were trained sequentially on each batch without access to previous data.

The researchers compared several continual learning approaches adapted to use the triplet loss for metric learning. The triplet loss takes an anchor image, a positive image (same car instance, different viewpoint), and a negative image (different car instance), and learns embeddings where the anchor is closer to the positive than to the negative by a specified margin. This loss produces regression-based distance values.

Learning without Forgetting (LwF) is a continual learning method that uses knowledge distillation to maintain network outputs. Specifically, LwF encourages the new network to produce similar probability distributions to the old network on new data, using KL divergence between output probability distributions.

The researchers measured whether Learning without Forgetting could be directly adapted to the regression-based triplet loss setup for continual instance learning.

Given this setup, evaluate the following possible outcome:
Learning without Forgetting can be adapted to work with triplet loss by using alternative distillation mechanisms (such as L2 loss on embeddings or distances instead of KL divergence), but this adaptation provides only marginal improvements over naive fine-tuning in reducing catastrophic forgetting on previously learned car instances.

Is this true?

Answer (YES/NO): NO